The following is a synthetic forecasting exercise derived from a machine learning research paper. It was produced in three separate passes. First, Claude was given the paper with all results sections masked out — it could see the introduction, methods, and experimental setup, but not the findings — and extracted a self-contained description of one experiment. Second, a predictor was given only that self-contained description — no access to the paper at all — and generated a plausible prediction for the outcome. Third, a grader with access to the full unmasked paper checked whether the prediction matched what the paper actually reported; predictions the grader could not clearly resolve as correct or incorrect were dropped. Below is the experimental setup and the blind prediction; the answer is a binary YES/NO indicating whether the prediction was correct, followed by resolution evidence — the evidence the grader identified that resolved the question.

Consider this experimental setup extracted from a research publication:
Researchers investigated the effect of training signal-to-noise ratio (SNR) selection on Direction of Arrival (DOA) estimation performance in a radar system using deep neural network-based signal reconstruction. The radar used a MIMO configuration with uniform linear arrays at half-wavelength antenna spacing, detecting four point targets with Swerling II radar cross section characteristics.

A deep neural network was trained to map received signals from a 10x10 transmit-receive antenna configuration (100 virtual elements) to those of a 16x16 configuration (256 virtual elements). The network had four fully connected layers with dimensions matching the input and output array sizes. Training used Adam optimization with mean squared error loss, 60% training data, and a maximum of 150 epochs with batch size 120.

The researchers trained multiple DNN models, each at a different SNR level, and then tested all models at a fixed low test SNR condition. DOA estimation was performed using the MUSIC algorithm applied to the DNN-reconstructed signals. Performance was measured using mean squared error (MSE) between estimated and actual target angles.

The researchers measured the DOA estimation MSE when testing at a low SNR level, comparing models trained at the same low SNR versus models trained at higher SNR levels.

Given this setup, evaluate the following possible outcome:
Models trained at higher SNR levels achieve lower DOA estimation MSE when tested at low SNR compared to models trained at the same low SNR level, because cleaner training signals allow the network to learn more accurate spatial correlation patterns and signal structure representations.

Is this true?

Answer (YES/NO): YES